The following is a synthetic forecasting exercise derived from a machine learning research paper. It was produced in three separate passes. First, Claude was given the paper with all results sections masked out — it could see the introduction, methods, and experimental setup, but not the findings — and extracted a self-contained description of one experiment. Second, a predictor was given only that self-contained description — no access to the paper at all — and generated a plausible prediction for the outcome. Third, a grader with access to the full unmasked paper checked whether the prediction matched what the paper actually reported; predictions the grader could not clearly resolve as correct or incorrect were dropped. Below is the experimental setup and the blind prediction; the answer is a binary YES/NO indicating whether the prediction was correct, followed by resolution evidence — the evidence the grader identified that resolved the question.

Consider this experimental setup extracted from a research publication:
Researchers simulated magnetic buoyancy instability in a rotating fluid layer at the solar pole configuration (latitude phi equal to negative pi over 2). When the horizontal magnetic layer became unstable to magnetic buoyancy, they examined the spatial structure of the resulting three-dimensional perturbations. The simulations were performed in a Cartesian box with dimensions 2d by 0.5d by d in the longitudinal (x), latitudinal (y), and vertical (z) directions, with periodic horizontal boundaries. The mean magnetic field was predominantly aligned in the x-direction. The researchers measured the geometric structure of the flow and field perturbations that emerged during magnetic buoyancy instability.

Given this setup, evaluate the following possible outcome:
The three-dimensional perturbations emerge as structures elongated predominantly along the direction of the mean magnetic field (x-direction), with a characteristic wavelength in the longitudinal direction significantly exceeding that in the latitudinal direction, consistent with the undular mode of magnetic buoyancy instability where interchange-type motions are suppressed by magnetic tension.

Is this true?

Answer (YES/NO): YES